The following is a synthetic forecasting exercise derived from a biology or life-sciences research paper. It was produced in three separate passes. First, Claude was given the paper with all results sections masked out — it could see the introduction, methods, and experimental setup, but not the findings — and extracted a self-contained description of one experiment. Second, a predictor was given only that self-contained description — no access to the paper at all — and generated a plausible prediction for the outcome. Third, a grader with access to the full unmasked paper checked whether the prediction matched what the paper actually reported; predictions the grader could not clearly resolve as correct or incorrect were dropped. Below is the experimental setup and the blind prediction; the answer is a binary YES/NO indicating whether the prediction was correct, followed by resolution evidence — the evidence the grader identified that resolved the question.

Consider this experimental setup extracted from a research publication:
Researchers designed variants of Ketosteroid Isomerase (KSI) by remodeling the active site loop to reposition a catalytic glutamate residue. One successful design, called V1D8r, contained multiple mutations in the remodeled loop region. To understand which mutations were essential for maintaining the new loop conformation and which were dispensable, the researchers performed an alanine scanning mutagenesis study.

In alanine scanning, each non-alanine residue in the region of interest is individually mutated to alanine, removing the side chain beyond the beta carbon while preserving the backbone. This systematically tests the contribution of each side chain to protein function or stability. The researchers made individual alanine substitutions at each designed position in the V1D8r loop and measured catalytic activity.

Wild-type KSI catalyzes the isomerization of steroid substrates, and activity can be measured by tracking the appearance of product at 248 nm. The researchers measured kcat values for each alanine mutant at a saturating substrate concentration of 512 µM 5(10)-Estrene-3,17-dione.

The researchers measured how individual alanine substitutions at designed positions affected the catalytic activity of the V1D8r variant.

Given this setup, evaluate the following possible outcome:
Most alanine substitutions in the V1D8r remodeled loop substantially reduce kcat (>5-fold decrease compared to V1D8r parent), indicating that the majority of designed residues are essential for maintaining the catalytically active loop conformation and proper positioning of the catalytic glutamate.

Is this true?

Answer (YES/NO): NO